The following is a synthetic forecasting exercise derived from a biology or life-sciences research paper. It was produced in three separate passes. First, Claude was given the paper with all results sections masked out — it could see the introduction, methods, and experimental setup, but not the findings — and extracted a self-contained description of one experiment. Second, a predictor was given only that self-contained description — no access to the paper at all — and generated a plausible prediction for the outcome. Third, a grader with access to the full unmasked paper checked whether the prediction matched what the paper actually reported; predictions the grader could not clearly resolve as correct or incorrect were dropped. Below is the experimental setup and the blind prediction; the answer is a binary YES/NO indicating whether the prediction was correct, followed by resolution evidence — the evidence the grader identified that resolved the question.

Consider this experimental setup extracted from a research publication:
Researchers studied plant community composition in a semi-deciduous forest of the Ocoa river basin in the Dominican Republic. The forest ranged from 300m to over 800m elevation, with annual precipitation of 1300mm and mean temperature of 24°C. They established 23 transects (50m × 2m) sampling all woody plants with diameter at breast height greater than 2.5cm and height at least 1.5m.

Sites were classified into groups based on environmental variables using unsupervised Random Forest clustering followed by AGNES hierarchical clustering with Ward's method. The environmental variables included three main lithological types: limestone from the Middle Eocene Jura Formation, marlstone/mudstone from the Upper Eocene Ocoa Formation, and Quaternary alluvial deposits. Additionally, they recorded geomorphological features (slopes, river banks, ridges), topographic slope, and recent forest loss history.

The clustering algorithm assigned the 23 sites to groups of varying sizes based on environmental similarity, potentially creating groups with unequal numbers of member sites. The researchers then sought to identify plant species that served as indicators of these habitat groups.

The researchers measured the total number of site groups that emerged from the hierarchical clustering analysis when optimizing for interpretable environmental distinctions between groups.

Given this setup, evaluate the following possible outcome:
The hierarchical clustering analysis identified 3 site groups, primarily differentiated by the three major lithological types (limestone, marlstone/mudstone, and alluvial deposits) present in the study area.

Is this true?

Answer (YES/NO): NO